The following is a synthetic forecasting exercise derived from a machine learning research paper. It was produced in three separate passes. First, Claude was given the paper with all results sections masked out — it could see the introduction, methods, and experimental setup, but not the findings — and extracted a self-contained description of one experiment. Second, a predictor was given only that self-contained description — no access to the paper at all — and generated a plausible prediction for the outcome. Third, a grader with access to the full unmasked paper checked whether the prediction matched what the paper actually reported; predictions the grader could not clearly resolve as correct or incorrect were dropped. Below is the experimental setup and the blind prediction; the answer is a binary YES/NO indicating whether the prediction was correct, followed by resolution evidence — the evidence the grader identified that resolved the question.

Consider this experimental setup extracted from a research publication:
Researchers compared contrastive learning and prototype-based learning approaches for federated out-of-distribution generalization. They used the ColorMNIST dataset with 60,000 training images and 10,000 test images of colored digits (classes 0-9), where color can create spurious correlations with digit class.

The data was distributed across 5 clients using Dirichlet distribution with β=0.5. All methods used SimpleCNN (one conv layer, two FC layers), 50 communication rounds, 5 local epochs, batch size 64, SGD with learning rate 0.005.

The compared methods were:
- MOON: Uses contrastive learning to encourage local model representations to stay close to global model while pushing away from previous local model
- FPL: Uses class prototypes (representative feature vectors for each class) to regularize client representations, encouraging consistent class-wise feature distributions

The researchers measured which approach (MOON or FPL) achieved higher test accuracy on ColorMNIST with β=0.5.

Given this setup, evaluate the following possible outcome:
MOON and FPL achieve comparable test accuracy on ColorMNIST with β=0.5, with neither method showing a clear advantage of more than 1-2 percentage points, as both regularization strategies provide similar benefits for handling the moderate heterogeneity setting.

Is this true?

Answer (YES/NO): NO